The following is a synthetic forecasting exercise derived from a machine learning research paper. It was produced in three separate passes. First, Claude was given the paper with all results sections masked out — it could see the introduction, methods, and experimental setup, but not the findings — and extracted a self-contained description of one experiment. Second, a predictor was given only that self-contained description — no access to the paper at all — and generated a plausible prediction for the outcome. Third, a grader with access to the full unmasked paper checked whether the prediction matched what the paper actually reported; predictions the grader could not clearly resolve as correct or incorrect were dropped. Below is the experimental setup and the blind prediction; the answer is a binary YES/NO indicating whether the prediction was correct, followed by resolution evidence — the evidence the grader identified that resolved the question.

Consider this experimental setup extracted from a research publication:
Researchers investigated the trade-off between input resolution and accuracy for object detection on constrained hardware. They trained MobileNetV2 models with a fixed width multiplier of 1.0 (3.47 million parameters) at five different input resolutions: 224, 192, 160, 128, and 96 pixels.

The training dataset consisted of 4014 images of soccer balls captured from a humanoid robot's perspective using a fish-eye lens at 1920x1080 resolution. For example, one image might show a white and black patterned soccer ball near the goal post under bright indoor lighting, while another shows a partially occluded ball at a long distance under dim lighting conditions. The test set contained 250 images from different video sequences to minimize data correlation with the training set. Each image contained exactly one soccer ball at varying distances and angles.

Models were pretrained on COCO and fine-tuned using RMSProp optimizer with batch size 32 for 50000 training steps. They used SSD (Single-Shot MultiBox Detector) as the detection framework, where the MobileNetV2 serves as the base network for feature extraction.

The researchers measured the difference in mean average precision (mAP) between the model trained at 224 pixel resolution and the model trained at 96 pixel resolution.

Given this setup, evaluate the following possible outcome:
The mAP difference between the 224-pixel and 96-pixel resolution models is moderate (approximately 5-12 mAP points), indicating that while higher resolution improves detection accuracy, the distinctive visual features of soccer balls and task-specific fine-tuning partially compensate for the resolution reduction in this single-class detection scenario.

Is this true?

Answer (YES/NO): NO